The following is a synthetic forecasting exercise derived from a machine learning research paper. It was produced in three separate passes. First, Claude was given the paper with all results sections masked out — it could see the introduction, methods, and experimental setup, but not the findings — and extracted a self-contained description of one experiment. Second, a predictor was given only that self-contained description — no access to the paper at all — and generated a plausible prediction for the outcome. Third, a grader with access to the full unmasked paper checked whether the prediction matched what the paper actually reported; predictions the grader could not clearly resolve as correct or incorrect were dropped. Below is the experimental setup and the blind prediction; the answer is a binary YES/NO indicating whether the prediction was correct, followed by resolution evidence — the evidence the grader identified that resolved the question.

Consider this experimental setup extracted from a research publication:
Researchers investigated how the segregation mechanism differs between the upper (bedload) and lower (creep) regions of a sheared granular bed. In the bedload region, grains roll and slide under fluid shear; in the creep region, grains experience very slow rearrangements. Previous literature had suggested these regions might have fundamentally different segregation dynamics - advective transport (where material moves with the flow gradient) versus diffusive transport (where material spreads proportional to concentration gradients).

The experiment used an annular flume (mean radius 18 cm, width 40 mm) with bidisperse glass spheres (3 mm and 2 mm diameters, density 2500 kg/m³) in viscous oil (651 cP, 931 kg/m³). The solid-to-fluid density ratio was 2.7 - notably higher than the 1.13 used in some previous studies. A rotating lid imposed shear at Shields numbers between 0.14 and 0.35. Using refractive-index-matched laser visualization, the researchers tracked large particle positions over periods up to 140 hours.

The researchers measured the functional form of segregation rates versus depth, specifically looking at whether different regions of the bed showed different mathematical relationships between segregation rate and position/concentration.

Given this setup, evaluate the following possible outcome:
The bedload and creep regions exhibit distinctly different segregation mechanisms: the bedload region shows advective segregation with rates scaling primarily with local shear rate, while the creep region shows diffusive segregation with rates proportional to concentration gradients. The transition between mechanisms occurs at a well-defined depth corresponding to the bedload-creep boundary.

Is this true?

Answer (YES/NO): YES